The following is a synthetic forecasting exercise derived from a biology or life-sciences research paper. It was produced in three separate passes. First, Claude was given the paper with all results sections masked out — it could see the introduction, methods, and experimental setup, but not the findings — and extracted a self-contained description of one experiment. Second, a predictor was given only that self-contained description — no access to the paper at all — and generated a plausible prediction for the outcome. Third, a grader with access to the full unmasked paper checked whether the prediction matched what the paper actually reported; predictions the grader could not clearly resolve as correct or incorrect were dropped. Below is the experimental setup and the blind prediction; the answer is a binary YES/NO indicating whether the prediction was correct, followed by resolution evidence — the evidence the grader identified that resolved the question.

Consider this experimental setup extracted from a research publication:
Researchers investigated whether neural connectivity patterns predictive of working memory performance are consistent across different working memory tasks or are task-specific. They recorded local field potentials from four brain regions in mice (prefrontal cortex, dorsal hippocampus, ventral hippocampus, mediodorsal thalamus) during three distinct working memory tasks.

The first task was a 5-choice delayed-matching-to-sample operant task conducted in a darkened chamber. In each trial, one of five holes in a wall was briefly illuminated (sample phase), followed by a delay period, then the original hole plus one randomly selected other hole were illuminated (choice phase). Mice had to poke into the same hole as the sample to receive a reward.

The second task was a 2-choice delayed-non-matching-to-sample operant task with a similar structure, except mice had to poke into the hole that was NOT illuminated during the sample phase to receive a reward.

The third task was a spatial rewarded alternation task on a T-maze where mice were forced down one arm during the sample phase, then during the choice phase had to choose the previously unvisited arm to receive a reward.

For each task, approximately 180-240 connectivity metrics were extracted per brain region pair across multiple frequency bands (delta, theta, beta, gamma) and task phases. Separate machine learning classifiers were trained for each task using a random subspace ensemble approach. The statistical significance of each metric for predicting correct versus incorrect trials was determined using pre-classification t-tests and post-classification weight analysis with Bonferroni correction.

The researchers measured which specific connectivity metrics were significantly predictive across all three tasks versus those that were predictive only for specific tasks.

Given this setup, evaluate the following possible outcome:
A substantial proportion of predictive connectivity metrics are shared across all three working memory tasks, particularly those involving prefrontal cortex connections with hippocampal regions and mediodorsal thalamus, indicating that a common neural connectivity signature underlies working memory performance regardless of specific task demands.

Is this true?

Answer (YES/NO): NO